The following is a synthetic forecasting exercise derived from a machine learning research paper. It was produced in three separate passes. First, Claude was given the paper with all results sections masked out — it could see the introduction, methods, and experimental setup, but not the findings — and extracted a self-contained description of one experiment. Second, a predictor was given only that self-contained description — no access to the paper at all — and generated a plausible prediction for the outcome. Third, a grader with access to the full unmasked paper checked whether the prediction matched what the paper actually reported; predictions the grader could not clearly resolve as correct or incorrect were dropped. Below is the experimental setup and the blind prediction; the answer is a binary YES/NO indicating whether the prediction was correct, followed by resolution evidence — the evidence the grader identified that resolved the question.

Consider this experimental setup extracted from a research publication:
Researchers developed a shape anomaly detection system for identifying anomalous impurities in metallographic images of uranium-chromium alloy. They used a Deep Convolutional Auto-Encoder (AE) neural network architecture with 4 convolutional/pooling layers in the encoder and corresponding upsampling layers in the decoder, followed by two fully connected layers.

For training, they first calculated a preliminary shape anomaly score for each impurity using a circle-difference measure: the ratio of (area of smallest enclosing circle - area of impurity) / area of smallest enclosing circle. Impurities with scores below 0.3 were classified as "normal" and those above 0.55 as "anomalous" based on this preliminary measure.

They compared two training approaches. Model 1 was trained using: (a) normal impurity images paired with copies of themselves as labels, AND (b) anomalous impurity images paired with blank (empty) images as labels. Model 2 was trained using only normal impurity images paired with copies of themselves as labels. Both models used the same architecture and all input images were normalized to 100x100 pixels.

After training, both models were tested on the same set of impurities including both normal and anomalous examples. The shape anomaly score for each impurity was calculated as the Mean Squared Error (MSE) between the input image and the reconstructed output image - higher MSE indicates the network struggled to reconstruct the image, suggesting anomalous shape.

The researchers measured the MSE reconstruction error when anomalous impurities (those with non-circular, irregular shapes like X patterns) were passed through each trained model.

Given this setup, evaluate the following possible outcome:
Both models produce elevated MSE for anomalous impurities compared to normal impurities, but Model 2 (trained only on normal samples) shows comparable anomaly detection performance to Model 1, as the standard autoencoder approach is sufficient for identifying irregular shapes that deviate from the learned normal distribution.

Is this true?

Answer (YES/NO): NO